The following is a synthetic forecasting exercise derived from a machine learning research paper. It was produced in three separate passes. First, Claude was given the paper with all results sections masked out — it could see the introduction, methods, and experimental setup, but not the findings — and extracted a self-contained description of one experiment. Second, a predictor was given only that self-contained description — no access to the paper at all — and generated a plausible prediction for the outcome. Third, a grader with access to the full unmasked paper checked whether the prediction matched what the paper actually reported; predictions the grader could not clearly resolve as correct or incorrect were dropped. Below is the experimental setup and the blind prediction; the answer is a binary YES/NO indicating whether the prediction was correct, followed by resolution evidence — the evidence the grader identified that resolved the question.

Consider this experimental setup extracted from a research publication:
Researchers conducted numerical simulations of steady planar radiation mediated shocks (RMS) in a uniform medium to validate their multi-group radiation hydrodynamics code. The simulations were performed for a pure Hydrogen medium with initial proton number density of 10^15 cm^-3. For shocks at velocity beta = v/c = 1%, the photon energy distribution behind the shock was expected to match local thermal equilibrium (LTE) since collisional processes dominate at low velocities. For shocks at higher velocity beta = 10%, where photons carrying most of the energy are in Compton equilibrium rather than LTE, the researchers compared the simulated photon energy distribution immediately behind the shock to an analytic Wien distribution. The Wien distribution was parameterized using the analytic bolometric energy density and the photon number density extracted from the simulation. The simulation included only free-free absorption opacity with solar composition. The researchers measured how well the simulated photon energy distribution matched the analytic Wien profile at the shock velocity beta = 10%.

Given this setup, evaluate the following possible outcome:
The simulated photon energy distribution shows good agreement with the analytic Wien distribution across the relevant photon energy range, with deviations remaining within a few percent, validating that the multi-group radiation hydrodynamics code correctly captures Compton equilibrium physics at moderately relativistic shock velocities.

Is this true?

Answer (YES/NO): NO